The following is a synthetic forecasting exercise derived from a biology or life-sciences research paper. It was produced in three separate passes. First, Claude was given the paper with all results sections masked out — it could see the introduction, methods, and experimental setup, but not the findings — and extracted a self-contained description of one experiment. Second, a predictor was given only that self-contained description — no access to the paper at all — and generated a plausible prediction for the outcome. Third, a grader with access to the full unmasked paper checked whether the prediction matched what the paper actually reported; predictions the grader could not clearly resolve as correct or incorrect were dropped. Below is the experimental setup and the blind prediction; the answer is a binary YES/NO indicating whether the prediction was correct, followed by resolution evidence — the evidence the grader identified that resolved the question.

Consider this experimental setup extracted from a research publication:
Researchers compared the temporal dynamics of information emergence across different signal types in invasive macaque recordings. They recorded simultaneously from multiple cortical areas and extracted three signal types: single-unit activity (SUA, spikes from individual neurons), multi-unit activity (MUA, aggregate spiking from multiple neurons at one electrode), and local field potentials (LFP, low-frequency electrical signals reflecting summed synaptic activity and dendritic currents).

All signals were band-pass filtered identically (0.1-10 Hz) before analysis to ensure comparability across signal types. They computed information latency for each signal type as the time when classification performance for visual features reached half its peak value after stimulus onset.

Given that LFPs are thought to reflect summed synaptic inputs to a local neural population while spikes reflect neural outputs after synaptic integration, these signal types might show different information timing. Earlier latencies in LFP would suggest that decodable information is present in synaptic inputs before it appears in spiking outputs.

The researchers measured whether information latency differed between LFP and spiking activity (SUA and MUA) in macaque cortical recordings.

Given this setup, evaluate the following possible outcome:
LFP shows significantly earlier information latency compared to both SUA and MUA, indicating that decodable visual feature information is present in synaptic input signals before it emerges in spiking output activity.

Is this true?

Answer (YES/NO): NO